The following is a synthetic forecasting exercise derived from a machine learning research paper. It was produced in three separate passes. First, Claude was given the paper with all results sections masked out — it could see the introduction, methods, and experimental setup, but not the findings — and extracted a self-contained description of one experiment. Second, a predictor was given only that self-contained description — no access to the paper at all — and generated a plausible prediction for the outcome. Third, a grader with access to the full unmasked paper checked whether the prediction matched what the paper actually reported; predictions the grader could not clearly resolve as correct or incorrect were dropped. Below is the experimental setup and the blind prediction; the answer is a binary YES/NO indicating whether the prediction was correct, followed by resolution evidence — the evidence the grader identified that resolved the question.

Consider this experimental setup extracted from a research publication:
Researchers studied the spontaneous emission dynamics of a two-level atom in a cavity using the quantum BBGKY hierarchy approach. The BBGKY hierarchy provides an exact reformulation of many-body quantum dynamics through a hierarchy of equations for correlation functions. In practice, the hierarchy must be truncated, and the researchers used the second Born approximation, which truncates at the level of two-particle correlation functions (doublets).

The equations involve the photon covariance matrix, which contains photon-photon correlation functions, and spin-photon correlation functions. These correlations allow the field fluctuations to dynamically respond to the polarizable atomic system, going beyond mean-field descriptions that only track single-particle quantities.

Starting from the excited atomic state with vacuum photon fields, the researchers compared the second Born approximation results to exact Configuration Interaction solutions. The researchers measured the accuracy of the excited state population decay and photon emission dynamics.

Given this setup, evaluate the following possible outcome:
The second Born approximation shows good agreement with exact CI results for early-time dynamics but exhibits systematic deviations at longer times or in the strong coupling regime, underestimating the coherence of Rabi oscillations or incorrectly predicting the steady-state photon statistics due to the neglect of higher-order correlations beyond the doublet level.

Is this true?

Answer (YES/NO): NO